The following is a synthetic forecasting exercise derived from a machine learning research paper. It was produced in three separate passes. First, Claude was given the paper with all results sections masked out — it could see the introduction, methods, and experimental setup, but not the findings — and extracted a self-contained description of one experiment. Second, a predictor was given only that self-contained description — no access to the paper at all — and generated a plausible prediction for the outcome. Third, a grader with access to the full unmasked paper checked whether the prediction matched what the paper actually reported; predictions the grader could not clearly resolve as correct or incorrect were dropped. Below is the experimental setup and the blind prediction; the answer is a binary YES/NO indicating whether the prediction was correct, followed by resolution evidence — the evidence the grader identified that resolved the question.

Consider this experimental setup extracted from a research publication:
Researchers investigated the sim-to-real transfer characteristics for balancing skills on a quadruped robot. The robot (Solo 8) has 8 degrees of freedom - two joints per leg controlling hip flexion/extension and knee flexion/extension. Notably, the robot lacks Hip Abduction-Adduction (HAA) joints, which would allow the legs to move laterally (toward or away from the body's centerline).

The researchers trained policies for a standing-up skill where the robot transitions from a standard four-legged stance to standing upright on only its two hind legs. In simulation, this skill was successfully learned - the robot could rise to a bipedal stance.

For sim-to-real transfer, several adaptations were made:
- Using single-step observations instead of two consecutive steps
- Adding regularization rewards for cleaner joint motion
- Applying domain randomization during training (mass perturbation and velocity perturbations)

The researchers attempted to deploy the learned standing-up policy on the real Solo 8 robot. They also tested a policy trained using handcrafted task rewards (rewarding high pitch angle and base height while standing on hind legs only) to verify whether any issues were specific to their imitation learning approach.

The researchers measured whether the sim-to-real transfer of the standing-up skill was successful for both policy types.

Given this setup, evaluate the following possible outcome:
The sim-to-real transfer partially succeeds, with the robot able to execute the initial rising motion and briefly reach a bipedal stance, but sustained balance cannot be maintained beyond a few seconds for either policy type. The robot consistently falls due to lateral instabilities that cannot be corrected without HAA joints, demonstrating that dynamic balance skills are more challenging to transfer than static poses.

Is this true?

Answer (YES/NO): NO